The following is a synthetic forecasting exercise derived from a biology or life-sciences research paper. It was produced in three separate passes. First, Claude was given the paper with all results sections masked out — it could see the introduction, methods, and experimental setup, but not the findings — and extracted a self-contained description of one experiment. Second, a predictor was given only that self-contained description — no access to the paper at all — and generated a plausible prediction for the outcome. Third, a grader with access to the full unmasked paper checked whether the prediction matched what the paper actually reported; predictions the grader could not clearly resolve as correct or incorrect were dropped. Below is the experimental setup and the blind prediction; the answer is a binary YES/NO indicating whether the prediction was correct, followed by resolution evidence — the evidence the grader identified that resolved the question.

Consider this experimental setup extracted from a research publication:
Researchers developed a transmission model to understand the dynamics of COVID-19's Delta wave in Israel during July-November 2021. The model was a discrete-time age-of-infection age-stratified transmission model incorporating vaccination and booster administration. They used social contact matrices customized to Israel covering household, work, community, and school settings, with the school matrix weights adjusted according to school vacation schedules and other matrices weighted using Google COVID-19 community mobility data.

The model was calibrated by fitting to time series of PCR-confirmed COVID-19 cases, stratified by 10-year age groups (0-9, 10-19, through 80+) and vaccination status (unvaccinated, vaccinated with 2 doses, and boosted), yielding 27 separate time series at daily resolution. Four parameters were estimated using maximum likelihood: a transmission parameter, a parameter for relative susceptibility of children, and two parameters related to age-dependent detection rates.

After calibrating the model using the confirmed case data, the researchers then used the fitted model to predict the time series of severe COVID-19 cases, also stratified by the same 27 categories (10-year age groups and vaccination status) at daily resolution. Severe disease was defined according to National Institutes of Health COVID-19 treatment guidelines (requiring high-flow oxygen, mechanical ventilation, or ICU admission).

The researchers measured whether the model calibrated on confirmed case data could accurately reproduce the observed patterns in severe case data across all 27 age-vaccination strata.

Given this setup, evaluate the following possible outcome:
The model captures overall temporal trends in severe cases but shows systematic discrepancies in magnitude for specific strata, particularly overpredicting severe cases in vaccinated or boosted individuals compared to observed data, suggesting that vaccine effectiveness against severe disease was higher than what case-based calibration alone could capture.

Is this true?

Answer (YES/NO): NO